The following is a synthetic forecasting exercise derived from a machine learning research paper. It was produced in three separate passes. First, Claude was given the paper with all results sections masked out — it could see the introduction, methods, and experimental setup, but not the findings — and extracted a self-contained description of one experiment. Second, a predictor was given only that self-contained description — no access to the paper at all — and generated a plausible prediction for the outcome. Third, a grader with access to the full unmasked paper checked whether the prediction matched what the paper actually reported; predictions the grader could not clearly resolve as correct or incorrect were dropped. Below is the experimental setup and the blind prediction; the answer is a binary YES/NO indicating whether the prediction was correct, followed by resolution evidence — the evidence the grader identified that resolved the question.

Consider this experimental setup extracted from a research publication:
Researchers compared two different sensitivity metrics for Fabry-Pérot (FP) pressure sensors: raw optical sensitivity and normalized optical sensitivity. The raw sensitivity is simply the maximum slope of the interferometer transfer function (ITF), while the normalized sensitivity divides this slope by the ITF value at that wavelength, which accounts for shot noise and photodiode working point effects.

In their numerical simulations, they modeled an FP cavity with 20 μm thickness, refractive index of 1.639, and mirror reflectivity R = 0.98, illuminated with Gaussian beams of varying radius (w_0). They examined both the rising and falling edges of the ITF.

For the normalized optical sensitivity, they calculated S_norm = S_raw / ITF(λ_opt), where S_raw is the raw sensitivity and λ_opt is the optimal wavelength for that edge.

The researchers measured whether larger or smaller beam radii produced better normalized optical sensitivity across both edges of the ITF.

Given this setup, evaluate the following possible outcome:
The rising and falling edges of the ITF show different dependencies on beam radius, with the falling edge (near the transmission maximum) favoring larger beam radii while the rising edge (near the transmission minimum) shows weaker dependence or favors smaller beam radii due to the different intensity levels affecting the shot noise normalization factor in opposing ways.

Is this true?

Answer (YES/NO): NO